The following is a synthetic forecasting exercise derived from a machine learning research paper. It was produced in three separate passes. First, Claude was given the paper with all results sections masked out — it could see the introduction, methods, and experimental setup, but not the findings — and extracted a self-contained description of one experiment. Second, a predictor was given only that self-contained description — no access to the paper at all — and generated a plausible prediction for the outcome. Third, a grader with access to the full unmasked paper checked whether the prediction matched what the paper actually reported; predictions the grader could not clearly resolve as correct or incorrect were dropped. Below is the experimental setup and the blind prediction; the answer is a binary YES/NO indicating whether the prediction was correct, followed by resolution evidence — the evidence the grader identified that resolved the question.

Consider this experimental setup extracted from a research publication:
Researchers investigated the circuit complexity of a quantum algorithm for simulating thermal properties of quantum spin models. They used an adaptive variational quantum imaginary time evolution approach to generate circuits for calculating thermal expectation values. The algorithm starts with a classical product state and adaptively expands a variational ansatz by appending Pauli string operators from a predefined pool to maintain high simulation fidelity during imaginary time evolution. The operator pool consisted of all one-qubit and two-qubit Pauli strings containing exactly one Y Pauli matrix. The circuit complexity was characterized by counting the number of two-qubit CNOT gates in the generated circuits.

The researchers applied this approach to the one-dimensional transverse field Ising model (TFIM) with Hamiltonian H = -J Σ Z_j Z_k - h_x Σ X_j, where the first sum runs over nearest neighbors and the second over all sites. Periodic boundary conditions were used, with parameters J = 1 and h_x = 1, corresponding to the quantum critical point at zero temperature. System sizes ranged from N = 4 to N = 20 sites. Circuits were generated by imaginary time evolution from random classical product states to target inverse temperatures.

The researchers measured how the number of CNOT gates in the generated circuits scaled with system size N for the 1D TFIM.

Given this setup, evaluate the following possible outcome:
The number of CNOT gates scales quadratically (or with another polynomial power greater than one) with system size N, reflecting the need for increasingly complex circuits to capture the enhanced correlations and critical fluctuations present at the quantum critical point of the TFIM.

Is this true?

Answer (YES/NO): NO